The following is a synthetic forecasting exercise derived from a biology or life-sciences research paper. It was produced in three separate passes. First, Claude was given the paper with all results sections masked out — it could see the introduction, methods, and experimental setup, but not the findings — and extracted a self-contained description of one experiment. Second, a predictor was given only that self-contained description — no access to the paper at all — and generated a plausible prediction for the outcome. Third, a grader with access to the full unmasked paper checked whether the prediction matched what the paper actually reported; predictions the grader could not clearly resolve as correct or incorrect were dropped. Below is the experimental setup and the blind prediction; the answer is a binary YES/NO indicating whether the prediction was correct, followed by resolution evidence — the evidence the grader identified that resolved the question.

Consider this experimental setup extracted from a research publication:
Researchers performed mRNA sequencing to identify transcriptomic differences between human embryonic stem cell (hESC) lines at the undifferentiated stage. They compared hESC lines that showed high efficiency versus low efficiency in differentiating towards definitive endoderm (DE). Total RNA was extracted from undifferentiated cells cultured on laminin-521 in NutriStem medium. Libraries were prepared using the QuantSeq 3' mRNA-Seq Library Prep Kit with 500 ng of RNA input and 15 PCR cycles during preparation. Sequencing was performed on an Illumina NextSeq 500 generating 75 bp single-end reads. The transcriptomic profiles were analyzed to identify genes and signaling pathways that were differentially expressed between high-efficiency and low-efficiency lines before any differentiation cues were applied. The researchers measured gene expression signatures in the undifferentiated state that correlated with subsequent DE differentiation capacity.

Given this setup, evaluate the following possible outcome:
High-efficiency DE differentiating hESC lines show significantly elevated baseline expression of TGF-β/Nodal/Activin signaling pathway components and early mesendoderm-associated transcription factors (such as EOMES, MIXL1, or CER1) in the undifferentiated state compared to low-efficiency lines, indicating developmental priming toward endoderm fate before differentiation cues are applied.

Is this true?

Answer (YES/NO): NO